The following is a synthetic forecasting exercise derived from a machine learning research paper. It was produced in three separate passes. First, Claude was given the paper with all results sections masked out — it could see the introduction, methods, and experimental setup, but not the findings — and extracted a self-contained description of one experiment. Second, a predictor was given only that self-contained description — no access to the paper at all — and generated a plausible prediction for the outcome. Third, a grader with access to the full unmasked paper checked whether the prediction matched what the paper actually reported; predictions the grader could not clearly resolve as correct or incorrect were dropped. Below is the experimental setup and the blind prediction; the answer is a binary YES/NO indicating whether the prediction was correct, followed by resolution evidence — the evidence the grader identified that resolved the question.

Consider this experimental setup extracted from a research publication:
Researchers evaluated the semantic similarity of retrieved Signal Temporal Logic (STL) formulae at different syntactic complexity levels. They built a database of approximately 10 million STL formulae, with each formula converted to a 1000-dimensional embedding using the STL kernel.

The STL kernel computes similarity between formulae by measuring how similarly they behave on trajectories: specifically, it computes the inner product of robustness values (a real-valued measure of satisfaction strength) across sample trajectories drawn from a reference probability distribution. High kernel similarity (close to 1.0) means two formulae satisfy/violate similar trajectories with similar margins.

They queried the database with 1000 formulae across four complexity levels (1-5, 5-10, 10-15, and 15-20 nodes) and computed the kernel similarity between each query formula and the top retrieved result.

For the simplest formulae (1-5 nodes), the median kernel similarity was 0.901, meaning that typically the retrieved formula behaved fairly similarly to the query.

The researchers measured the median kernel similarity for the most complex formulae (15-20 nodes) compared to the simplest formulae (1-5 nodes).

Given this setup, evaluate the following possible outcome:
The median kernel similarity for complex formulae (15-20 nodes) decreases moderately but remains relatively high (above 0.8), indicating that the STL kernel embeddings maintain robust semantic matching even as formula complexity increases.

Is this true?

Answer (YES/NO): YES